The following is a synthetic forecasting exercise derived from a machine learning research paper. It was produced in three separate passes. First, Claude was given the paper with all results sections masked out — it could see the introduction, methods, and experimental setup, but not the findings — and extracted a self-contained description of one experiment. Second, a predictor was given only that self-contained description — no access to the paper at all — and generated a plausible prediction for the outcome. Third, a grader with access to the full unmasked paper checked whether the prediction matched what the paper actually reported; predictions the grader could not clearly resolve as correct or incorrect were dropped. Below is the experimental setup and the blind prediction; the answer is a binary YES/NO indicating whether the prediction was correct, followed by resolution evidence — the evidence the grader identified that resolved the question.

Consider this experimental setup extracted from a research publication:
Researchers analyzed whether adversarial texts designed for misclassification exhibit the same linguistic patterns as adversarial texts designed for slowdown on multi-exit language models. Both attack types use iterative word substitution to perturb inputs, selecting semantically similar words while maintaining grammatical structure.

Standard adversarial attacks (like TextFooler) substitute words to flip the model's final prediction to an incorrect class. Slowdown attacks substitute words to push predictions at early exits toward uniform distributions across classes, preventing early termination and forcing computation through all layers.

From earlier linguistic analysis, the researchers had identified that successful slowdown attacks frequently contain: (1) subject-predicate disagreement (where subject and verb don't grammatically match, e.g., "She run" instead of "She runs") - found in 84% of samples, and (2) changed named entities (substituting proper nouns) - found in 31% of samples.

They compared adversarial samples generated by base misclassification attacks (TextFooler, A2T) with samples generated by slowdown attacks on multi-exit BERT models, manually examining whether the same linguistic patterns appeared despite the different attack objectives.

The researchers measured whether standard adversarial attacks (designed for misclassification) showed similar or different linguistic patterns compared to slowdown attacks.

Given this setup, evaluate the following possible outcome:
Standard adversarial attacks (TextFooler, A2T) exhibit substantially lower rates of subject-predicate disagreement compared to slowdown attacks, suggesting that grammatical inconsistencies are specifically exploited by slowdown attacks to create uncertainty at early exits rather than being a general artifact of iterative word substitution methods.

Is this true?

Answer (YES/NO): NO